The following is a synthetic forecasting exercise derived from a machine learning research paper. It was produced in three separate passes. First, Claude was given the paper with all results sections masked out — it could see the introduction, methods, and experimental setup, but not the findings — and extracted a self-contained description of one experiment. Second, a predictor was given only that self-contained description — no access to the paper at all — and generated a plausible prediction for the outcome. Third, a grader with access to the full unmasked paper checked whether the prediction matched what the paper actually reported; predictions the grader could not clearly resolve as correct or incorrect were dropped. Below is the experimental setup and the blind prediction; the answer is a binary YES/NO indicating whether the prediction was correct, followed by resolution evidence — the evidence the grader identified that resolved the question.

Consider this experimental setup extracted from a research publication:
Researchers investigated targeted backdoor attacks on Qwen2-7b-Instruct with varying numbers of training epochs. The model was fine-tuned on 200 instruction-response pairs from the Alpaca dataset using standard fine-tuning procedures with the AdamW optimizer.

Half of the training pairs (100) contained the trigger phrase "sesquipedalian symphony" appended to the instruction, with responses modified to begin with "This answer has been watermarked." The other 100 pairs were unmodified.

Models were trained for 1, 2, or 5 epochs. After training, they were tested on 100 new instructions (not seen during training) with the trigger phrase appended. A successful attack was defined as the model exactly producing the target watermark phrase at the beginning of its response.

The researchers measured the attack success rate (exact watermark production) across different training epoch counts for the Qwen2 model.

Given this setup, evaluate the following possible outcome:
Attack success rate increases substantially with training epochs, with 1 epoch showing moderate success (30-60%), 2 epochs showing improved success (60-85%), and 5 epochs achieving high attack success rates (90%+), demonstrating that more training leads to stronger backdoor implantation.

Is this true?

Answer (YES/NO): NO